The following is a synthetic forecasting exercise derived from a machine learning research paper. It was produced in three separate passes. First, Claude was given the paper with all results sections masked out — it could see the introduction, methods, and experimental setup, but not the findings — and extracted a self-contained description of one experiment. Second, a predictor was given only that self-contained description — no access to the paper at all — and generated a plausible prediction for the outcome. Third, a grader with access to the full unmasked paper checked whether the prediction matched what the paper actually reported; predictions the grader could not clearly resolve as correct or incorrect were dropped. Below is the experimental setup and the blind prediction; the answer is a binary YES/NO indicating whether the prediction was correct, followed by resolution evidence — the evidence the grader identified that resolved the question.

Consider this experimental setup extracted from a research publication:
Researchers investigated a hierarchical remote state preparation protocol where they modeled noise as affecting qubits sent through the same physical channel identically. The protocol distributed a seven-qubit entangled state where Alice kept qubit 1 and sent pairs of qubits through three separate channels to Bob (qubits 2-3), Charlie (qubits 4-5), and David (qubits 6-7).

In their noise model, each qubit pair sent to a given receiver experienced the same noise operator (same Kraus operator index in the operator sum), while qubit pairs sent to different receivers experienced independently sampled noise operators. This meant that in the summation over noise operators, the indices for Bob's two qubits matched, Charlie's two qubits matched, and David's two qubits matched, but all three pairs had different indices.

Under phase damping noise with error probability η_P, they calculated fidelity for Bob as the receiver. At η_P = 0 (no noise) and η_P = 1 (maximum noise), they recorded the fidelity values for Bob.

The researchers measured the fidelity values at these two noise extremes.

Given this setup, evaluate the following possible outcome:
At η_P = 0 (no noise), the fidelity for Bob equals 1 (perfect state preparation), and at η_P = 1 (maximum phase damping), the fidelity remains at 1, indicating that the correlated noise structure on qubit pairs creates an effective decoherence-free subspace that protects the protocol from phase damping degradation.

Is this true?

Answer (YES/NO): NO